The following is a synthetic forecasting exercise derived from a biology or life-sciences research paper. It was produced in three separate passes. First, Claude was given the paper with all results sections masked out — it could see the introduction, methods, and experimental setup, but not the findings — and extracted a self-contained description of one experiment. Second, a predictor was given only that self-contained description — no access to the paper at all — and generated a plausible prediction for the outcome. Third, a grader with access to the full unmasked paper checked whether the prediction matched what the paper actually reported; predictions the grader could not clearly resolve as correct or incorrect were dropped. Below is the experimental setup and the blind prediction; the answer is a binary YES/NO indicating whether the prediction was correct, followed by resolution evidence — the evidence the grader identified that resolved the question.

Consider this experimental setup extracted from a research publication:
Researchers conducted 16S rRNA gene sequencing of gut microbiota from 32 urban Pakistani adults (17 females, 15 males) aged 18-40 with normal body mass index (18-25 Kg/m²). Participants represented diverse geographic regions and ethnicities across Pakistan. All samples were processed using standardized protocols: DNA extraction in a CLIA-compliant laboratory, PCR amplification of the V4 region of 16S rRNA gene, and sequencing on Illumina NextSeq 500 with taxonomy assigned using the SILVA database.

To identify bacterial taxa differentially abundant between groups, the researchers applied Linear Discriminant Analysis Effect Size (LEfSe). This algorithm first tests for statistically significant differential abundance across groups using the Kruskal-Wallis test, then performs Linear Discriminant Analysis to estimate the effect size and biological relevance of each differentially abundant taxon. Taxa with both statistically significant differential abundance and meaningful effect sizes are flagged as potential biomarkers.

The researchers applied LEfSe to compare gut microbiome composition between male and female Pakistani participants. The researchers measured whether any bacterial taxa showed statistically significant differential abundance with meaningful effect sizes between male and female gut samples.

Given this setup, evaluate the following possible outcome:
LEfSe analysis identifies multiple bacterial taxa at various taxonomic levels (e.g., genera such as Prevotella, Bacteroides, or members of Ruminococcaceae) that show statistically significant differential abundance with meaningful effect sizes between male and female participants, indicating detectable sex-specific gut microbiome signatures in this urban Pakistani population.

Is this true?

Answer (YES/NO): YES